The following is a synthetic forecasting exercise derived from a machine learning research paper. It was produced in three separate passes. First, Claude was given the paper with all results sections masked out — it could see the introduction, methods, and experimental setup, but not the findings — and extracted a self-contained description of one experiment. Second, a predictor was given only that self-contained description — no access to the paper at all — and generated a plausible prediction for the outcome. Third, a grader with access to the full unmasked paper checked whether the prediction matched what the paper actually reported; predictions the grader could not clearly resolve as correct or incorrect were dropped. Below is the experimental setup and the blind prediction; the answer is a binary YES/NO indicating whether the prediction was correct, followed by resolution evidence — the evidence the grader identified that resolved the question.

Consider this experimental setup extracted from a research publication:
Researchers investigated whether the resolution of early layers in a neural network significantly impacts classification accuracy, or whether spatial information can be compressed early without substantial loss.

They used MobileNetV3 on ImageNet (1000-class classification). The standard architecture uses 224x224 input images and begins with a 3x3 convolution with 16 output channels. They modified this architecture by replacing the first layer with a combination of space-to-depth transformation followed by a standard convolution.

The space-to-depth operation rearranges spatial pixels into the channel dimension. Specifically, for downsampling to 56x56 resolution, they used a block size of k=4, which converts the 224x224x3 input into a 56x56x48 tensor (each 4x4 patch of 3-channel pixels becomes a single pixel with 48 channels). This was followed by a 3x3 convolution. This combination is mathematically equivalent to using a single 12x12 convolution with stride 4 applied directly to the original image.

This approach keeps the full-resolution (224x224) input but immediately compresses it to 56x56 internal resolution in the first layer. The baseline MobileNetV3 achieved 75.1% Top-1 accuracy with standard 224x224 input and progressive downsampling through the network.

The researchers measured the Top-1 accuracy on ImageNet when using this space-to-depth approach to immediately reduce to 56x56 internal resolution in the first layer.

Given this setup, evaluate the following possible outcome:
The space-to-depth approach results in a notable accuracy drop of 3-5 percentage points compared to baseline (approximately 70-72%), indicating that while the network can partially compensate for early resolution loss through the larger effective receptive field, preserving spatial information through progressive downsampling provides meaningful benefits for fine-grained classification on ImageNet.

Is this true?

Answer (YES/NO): NO